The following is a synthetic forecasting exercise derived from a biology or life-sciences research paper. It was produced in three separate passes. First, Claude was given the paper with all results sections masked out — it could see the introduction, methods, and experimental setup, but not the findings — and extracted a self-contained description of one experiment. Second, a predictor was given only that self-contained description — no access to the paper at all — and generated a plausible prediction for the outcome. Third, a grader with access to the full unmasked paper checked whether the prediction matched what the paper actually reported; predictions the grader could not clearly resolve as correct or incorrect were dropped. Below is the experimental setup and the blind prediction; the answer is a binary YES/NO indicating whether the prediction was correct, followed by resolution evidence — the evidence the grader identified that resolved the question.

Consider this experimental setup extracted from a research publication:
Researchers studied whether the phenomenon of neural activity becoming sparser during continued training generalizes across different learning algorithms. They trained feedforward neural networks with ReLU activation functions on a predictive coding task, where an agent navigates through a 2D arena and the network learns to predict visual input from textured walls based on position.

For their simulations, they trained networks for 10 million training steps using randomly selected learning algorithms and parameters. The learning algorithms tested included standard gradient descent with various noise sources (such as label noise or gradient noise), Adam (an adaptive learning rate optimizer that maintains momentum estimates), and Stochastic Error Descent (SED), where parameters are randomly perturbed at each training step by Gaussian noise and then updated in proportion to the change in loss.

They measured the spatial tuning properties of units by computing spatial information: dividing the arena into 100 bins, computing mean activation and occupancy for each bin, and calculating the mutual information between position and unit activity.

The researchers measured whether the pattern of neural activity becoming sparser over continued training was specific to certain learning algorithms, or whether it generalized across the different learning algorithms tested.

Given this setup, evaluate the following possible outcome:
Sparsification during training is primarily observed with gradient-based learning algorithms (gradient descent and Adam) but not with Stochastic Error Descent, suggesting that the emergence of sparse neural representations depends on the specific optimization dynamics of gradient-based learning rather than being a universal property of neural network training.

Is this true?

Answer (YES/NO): NO